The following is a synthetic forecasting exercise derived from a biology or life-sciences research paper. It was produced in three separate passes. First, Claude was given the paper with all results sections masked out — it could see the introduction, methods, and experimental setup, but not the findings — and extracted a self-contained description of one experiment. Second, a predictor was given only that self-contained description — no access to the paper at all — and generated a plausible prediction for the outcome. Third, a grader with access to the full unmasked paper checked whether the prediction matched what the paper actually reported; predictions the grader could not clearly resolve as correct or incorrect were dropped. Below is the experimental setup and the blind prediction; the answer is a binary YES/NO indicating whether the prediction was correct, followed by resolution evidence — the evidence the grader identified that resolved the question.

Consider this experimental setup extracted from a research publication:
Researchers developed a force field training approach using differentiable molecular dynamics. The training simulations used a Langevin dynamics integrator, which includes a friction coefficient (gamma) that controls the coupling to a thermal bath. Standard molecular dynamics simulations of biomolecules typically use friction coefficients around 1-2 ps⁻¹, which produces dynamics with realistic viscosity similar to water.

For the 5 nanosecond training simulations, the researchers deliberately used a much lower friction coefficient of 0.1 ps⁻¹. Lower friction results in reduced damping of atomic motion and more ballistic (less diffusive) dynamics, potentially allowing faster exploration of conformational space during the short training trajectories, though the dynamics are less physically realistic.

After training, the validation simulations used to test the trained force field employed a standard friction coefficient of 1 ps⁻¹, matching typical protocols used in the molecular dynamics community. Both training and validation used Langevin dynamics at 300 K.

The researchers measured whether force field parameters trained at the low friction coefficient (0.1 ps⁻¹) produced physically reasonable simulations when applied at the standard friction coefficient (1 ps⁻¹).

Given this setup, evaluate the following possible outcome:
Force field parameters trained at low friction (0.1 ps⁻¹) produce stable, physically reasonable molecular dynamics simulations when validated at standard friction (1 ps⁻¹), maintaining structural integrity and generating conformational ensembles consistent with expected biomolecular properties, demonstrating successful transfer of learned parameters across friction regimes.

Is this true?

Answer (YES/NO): YES